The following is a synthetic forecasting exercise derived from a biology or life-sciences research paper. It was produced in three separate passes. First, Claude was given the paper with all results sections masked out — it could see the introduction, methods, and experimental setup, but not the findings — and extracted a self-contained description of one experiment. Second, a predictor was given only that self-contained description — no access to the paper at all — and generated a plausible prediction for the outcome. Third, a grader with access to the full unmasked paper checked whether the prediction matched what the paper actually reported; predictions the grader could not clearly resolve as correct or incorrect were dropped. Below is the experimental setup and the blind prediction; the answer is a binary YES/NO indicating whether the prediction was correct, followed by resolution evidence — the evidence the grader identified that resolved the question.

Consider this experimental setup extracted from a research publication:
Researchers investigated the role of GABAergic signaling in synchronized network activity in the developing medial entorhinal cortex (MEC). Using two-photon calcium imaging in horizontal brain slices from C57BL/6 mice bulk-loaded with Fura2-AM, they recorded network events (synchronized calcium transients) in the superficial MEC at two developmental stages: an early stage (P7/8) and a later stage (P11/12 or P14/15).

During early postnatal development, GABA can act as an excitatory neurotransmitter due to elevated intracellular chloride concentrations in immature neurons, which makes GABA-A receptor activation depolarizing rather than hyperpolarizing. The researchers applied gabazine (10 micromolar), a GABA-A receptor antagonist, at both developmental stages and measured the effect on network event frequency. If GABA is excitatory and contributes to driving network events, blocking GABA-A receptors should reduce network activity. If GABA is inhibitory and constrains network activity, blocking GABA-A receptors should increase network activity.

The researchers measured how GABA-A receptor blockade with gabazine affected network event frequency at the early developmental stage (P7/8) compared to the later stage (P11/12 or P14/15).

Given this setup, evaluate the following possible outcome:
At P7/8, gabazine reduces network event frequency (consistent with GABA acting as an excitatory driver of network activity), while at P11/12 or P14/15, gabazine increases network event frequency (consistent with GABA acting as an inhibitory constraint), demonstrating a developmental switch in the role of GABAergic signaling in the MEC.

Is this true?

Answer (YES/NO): NO